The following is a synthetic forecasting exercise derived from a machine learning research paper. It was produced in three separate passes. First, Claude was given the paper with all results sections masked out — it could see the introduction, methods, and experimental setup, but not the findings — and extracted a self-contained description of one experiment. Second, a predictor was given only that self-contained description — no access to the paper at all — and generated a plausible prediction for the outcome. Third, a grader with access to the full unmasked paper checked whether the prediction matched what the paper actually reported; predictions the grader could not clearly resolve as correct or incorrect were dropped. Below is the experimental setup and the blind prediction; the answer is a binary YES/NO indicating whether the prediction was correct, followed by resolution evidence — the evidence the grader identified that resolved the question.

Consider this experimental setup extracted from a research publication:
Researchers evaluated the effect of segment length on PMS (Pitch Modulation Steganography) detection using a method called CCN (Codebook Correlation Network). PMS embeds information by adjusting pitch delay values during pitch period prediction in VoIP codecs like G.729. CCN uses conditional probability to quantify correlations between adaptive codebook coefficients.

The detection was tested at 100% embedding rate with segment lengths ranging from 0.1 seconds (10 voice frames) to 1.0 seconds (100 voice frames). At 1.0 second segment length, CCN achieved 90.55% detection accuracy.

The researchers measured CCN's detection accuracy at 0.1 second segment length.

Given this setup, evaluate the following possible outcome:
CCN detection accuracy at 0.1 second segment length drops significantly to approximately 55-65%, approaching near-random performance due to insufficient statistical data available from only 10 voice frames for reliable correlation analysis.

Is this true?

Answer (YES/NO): NO